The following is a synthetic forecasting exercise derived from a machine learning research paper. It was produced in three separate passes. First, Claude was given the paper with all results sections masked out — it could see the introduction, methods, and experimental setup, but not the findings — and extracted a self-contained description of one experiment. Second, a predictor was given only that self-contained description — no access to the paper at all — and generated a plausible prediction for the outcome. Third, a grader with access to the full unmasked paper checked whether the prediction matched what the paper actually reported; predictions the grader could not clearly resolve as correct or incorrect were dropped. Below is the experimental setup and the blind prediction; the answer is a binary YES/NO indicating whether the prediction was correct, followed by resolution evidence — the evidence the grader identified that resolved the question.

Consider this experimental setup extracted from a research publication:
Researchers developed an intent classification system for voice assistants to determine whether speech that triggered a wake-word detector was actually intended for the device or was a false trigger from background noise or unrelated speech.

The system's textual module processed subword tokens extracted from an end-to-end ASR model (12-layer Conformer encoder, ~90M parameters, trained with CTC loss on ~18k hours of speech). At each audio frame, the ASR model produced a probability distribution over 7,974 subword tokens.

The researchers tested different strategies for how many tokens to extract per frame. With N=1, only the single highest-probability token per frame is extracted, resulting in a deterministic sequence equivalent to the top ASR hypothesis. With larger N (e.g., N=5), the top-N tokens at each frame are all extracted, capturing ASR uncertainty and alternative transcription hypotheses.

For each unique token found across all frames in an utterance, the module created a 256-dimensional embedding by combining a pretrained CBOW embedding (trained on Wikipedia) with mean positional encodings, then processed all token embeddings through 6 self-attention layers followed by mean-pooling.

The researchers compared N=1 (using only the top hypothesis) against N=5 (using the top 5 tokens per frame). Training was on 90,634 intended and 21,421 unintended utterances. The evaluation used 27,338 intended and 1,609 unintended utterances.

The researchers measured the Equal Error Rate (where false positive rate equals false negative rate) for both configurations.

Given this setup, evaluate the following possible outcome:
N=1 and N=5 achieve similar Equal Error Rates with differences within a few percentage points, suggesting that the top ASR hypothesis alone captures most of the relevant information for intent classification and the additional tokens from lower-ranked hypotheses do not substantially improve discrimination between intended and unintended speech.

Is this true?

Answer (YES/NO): NO